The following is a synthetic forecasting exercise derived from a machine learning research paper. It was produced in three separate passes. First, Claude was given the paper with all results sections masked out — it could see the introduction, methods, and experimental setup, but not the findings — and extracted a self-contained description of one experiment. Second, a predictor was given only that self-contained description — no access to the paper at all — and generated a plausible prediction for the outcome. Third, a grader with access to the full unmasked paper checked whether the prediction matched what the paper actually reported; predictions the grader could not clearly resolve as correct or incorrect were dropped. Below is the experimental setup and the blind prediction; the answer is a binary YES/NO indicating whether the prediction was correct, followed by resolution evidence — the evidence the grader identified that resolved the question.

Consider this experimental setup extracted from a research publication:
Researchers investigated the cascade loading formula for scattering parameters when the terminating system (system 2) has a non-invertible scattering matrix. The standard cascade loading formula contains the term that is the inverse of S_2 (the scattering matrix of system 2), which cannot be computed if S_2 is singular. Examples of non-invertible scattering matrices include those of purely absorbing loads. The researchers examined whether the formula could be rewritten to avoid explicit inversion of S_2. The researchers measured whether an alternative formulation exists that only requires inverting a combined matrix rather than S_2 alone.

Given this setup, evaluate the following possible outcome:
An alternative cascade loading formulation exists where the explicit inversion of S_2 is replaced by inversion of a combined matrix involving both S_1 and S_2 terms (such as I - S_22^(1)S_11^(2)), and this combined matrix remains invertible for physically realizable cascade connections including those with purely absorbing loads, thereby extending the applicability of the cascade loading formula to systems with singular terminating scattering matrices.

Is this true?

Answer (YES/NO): YES